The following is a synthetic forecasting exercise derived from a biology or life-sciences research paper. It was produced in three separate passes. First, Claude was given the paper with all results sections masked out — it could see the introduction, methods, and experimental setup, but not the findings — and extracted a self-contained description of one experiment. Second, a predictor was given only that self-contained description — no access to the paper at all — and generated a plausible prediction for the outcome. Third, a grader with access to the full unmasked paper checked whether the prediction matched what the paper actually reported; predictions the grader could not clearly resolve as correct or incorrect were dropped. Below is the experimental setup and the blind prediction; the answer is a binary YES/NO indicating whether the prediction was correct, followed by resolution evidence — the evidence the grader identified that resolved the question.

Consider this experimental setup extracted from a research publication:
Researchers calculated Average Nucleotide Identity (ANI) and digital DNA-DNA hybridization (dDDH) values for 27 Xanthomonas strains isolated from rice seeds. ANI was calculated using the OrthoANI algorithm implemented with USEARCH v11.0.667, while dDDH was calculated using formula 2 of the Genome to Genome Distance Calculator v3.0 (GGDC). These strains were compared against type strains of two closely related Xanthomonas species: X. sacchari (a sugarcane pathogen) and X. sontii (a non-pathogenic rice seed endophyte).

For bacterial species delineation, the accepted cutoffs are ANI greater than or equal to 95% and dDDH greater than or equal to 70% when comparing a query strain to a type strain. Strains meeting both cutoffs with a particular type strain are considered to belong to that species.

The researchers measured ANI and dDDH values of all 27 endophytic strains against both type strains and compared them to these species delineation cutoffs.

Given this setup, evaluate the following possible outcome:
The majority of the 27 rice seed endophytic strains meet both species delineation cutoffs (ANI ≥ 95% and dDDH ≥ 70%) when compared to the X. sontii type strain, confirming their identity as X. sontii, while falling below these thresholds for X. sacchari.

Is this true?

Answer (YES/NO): YES